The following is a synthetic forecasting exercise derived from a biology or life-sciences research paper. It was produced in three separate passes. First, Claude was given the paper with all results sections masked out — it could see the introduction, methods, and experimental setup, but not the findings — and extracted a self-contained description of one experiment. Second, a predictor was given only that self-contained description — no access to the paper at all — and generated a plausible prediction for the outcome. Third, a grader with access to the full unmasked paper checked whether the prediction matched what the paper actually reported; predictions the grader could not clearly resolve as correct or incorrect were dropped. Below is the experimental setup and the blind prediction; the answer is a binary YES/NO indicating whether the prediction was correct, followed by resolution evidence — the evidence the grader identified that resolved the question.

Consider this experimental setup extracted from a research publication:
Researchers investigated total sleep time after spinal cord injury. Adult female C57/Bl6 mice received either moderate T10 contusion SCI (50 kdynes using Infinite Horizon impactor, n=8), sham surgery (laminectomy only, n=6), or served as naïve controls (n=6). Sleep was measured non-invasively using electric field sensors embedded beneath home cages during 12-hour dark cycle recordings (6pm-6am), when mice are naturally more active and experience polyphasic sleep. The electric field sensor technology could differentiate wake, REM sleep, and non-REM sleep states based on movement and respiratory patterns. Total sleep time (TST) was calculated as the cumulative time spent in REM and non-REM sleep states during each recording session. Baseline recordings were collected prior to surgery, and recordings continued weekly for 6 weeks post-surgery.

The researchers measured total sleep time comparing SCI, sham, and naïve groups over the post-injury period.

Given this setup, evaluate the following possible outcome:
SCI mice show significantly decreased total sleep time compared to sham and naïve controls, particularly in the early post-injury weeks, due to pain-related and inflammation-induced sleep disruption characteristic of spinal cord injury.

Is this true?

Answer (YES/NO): NO